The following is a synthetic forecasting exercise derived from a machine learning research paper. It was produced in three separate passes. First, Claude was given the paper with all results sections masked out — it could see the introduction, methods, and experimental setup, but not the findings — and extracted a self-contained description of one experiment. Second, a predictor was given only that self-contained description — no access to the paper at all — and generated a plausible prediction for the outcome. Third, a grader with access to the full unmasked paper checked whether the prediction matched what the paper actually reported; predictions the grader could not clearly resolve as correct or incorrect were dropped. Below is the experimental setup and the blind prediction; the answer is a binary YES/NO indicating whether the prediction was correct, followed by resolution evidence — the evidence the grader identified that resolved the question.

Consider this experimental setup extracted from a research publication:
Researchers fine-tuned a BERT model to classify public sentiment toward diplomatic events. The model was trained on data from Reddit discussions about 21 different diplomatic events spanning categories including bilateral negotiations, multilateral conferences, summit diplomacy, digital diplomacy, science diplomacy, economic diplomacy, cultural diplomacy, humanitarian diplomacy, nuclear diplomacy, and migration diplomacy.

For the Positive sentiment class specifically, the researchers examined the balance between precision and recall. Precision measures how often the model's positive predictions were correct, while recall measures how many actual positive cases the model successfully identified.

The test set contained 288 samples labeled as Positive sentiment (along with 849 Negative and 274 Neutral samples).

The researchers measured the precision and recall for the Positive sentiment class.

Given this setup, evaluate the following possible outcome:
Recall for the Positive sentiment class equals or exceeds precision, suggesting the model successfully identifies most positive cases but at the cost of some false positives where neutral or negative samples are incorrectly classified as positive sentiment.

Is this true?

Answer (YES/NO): NO